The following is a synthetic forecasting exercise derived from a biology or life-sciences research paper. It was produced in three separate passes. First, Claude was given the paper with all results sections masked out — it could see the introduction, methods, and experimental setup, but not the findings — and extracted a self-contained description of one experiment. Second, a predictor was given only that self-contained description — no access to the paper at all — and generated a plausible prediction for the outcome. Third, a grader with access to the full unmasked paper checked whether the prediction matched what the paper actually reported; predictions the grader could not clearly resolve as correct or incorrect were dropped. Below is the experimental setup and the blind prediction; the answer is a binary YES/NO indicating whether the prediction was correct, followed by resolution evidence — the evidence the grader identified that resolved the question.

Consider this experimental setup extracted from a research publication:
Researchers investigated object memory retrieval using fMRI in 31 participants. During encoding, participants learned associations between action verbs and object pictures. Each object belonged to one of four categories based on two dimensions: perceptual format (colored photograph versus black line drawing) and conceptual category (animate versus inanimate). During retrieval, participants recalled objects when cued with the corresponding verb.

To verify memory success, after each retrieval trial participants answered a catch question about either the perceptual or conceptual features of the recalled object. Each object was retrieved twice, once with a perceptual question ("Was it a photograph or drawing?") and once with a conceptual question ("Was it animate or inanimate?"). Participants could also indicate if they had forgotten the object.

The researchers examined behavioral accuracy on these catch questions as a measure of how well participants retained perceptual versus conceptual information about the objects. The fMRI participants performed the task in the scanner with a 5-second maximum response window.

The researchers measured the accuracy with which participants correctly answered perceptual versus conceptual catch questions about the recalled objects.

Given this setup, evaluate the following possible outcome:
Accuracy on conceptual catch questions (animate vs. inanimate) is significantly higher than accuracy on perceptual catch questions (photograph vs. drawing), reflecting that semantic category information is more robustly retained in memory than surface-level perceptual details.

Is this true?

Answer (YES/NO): YES